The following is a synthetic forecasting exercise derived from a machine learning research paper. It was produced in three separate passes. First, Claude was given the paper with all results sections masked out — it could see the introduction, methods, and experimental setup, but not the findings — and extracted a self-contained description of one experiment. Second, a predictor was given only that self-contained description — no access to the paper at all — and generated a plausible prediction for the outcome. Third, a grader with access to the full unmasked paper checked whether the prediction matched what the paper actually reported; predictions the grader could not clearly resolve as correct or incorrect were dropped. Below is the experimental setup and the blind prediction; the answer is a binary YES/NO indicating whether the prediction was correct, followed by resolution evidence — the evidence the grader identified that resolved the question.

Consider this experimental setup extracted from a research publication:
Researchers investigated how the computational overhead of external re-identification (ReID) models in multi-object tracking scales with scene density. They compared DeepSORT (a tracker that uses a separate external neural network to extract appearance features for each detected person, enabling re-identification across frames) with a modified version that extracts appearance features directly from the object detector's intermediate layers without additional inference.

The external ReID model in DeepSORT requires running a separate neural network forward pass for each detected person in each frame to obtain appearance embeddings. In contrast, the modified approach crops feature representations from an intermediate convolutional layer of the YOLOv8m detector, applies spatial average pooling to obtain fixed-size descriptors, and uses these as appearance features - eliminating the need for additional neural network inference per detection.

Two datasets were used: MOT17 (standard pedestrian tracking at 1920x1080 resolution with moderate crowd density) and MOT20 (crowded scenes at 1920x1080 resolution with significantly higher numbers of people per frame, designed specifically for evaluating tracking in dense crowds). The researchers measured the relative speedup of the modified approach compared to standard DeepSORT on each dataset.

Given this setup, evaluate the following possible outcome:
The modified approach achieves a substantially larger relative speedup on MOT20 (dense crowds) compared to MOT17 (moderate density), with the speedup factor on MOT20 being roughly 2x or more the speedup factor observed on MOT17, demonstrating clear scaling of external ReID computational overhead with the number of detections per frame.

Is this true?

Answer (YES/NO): YES